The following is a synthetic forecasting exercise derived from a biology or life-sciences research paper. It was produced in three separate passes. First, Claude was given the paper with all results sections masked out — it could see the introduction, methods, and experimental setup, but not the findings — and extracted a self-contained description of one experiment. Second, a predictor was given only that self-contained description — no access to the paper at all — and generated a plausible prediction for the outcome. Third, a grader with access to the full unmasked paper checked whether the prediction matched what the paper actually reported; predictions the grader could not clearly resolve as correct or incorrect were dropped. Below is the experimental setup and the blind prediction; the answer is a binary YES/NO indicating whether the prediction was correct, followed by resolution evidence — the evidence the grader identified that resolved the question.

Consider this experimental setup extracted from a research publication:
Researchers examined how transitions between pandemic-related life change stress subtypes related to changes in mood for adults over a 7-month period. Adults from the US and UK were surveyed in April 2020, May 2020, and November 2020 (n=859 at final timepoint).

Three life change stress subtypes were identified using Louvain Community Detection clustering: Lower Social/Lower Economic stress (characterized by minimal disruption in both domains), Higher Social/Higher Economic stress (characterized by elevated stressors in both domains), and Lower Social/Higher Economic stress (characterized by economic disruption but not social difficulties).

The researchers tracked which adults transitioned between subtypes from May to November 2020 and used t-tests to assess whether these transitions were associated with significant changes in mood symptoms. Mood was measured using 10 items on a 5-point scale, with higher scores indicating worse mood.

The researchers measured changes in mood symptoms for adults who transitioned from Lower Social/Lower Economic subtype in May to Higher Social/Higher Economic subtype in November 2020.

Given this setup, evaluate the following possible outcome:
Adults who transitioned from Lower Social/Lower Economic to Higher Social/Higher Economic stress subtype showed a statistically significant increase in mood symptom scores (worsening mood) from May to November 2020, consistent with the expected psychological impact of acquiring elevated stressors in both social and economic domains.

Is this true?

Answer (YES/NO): YES